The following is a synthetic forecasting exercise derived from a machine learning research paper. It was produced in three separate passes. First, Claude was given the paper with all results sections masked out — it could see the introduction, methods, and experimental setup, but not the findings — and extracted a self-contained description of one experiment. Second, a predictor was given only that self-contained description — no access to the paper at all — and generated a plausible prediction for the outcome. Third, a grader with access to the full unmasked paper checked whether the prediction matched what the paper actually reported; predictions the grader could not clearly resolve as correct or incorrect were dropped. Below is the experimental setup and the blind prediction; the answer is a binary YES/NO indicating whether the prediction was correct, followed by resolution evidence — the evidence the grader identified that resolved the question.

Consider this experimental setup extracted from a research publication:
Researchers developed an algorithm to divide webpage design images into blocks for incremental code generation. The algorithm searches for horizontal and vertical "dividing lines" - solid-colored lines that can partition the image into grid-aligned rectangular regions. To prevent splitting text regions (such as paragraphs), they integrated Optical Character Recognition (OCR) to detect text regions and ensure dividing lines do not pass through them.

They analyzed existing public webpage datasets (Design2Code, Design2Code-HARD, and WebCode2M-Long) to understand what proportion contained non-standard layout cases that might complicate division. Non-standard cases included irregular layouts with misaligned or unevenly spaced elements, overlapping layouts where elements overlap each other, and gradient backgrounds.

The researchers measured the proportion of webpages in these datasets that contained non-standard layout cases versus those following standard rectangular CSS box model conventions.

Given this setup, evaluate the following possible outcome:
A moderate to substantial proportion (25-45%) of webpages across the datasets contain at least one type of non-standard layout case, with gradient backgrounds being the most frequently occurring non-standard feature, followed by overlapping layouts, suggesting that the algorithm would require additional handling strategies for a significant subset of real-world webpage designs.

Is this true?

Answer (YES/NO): NO